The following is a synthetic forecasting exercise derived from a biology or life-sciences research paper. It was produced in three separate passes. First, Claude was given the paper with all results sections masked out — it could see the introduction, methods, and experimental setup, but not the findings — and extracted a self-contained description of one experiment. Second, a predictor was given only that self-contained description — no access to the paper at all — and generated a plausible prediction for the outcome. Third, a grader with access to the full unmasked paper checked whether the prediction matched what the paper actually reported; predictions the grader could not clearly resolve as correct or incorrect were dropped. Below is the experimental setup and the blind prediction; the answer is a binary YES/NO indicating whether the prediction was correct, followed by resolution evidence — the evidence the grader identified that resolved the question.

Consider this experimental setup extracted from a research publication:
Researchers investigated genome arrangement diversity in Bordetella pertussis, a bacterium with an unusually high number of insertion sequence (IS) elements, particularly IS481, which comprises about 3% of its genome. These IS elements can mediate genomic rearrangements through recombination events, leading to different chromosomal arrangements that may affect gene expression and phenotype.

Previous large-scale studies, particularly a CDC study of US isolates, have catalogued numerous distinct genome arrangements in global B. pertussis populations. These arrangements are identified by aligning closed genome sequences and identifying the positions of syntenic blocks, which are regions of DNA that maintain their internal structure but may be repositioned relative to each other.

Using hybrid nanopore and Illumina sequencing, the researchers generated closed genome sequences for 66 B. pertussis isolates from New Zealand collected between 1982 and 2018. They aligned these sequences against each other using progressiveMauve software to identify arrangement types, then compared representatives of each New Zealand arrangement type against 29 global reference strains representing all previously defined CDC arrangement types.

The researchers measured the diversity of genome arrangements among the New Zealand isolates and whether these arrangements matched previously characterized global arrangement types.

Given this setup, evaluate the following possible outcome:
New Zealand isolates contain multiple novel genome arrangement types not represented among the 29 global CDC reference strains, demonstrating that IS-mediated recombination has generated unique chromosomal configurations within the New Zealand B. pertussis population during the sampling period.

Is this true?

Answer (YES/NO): YES